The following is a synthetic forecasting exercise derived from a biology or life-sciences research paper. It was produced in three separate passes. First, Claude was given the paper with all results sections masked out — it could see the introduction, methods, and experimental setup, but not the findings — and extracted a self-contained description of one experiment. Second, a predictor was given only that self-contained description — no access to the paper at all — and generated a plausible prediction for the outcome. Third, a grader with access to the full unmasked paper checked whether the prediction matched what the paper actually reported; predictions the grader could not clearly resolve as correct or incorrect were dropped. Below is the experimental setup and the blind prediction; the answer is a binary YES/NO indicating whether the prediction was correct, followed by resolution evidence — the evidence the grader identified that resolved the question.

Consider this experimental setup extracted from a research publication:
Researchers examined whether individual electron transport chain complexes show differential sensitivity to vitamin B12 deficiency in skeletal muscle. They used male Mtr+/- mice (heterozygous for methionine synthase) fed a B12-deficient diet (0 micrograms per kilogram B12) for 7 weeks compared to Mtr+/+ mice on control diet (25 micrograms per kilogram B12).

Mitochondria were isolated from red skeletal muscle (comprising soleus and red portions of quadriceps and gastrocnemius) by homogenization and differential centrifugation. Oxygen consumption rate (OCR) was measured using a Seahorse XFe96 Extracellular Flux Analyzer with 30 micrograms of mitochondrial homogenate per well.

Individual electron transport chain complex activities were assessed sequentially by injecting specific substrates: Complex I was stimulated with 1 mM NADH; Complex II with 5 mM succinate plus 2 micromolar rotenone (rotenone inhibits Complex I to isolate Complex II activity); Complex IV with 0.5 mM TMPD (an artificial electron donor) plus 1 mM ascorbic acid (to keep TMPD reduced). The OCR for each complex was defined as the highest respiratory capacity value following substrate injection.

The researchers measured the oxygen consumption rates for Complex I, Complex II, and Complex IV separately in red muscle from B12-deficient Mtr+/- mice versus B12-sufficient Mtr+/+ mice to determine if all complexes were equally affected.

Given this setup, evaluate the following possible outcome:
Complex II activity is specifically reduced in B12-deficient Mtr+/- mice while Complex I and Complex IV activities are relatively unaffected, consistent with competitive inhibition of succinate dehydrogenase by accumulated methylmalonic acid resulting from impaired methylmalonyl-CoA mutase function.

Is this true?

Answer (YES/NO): NO